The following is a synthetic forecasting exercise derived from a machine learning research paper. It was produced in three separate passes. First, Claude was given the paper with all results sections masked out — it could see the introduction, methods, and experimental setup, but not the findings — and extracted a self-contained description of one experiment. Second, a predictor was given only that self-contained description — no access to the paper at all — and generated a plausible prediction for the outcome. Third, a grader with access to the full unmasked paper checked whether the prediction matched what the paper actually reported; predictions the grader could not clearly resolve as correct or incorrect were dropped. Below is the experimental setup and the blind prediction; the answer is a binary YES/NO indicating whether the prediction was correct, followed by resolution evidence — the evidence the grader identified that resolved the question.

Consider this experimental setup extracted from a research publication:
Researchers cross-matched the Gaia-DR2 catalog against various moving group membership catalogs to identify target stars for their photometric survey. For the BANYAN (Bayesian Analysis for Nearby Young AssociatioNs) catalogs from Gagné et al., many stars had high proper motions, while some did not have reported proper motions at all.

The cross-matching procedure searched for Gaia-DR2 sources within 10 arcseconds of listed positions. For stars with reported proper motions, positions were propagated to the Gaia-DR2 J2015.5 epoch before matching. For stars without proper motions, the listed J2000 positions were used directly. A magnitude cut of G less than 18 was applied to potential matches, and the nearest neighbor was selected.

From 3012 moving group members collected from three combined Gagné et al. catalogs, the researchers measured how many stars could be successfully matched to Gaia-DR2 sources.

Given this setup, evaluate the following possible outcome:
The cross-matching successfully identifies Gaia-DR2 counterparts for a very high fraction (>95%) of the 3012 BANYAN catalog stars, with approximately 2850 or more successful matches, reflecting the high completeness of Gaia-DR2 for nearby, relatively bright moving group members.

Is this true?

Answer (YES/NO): NO